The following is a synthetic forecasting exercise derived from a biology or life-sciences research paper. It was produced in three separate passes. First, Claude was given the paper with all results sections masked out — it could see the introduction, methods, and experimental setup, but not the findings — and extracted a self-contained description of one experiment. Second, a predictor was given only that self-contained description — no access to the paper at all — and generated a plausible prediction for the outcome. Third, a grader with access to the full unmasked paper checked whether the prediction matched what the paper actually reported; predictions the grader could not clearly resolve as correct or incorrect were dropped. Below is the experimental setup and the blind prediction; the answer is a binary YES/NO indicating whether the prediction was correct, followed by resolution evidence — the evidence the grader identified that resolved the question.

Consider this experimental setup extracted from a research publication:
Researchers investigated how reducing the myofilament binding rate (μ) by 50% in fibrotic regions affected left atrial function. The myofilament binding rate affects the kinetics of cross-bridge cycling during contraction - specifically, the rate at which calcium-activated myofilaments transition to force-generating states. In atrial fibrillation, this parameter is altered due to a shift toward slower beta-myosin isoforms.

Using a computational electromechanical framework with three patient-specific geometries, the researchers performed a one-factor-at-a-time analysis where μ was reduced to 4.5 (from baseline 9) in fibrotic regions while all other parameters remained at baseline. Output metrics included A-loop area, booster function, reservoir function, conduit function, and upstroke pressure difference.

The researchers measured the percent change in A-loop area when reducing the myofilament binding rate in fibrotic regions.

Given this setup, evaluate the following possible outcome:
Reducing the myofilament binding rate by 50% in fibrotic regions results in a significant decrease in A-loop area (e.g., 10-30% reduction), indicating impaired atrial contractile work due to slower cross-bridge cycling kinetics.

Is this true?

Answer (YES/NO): NO